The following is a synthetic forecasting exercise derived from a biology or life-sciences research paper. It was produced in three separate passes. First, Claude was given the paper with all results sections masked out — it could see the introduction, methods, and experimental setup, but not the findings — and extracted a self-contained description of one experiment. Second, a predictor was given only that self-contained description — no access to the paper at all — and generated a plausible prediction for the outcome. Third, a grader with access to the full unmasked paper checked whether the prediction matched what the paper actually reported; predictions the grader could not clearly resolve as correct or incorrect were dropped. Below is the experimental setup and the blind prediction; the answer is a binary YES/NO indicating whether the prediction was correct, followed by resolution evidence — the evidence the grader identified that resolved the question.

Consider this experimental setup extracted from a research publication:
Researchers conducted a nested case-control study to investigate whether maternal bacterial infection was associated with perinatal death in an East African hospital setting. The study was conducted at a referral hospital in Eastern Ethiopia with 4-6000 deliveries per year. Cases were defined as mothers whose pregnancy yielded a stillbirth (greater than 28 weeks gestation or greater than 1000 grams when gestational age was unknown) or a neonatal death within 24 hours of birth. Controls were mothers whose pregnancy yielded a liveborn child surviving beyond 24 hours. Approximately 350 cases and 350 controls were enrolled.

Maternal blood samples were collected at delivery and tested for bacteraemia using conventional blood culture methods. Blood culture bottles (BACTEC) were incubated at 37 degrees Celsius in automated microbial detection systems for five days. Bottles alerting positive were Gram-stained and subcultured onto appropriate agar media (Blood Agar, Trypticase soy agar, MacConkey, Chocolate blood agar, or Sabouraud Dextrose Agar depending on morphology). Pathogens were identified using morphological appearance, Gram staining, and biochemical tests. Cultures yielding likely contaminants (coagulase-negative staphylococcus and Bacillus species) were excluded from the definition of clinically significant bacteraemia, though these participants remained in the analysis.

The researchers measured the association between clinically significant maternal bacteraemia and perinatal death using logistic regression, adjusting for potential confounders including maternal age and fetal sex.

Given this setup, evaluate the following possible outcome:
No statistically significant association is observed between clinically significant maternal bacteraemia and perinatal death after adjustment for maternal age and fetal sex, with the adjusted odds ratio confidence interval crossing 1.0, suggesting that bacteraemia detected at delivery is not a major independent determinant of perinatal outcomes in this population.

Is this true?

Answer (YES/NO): NO